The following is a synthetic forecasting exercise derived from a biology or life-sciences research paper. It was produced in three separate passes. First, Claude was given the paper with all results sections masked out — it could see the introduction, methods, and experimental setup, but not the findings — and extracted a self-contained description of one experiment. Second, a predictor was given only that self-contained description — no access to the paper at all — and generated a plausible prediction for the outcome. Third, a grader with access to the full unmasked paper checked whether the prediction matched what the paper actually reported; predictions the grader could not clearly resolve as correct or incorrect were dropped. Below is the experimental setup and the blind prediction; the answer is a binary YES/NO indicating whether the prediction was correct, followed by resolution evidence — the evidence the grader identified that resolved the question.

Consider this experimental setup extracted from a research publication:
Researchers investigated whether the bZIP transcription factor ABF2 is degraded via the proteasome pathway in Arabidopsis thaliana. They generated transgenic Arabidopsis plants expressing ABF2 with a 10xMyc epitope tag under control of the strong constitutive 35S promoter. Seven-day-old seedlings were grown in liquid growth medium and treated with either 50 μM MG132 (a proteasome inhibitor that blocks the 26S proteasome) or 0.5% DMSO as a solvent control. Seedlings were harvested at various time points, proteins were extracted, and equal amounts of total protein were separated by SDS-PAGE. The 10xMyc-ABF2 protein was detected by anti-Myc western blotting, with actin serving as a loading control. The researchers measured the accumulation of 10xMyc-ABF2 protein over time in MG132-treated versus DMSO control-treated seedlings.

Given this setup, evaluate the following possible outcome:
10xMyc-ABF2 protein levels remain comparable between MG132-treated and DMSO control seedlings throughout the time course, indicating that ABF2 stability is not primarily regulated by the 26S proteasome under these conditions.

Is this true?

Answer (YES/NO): NO